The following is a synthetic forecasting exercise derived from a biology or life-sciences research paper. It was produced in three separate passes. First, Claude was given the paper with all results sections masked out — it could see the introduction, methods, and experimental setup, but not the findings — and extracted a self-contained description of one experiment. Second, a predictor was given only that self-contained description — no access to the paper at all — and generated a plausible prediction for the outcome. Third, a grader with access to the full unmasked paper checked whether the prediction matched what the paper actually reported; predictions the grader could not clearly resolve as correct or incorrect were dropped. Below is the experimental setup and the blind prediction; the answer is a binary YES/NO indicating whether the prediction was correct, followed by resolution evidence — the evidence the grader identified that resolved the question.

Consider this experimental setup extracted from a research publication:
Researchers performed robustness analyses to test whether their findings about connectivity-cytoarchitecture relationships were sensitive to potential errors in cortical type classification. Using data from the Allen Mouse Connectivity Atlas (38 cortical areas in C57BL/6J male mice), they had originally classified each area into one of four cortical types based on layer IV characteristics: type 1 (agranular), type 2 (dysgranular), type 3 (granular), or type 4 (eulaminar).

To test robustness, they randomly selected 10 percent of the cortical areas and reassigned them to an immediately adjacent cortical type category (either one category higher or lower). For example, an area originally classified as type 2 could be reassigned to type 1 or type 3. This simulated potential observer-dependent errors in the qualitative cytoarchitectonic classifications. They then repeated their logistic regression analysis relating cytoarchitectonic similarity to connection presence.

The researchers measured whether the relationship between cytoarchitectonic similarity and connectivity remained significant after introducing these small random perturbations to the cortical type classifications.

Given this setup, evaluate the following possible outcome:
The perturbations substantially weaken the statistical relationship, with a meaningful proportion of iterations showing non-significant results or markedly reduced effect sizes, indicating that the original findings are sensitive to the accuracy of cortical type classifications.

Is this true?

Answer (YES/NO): NO